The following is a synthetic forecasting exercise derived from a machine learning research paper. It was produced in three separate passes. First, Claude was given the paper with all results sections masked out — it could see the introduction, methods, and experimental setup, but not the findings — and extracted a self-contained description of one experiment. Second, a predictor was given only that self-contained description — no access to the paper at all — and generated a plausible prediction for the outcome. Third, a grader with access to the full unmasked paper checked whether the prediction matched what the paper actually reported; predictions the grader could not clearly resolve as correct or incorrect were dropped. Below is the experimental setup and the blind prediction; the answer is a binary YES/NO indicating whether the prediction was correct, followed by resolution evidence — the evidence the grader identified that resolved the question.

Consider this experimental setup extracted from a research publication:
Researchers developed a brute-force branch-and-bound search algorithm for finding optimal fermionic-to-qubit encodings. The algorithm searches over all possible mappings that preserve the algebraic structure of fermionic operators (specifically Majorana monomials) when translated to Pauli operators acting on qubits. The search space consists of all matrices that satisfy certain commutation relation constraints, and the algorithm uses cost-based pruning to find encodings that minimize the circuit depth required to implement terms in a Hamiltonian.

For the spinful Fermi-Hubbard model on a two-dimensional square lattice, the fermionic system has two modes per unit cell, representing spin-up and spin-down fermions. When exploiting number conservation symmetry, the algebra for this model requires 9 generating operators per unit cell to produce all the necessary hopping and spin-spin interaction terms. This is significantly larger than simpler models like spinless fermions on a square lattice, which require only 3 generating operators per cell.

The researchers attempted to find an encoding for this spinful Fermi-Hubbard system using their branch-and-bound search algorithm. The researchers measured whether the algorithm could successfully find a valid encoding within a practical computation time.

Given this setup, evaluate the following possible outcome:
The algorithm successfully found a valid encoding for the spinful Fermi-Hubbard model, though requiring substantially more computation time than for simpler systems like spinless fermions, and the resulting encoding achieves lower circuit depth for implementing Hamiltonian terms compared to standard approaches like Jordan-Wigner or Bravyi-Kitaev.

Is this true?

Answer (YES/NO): NO